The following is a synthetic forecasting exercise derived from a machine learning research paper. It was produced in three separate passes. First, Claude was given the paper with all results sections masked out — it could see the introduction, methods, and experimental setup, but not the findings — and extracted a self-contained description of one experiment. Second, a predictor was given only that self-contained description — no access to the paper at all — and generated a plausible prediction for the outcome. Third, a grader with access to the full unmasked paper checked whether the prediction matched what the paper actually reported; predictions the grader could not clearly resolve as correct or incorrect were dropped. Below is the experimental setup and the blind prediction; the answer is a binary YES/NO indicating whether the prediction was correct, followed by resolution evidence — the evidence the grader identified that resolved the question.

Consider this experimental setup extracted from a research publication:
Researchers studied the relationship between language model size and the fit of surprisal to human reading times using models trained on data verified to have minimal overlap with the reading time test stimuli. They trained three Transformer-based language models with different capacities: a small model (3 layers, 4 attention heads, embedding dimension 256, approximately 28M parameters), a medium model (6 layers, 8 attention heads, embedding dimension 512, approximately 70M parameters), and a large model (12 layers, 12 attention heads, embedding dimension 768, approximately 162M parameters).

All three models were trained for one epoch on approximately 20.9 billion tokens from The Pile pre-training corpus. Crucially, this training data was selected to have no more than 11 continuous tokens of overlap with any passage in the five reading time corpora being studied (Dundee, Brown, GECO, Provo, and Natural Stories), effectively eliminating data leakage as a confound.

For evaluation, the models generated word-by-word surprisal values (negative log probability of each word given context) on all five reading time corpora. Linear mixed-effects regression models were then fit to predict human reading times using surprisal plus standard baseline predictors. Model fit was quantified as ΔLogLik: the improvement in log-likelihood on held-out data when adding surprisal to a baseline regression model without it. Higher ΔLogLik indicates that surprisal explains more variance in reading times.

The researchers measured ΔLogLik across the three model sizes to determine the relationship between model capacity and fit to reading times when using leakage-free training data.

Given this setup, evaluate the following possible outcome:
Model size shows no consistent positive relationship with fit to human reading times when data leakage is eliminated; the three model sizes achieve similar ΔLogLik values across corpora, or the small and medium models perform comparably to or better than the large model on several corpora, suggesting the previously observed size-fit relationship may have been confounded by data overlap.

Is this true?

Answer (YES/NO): NO